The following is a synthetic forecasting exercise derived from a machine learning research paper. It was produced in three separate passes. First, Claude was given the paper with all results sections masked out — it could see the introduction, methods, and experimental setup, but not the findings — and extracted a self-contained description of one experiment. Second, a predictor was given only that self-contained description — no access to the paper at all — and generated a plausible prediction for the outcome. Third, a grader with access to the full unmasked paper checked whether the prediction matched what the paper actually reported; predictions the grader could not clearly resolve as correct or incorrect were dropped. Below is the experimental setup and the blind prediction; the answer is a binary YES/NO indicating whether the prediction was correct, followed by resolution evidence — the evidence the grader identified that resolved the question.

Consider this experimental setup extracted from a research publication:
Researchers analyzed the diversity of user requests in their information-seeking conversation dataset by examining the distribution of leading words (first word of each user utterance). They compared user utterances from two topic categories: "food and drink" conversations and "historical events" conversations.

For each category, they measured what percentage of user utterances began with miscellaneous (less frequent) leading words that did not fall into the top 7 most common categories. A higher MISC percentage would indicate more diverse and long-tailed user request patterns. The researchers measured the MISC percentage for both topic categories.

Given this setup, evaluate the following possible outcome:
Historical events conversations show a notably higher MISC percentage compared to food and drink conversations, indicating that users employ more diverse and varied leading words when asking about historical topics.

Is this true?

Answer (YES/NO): NO